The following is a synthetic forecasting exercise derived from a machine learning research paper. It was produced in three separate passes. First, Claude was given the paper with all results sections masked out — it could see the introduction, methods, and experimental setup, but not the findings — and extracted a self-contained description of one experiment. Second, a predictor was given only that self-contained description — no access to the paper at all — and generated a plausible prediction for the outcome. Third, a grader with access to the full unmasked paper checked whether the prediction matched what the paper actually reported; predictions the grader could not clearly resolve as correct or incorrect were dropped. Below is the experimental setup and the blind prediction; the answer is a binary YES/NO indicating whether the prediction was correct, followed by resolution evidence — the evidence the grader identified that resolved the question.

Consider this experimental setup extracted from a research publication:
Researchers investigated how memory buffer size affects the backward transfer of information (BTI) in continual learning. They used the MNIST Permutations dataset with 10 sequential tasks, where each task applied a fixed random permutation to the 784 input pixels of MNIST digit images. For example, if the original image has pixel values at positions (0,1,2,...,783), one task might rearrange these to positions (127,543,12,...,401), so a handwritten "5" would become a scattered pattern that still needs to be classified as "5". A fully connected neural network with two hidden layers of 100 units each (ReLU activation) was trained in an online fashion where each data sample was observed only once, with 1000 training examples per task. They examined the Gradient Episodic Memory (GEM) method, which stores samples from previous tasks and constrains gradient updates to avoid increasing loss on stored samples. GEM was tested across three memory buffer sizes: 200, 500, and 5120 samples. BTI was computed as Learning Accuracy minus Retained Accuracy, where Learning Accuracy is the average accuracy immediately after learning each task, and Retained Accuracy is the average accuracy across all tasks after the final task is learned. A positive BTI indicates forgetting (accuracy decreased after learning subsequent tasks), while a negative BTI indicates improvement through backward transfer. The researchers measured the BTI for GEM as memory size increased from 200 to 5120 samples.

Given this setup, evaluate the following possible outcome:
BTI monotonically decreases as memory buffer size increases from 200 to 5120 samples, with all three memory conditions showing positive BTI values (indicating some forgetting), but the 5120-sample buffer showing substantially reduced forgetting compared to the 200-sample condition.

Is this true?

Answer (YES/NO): NO